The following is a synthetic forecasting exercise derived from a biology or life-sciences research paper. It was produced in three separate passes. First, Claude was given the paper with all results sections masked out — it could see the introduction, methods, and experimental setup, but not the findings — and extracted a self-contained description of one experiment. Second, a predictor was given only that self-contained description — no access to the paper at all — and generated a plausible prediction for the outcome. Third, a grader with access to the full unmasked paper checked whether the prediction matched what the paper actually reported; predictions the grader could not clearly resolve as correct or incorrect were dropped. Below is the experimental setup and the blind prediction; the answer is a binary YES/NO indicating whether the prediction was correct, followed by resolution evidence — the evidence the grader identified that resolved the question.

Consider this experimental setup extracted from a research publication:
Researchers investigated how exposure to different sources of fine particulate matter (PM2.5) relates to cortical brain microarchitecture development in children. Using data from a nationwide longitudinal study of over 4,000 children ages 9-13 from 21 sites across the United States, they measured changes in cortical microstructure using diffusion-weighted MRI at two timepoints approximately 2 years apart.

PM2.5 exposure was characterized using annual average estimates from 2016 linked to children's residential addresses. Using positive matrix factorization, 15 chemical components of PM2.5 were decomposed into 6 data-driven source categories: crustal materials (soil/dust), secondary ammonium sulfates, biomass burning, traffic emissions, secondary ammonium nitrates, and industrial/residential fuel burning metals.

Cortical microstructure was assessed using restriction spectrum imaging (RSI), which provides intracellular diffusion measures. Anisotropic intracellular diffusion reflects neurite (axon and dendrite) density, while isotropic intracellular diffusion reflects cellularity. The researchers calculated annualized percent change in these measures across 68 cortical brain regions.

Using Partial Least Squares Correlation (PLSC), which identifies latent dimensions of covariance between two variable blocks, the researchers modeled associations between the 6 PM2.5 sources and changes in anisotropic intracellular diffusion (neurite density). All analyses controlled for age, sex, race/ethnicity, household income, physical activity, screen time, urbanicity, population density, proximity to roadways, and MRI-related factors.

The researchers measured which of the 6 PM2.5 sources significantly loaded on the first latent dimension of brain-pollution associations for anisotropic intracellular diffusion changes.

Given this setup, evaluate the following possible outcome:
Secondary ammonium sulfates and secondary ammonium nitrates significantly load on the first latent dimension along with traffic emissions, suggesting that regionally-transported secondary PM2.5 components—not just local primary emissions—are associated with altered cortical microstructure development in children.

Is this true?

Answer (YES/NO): NO